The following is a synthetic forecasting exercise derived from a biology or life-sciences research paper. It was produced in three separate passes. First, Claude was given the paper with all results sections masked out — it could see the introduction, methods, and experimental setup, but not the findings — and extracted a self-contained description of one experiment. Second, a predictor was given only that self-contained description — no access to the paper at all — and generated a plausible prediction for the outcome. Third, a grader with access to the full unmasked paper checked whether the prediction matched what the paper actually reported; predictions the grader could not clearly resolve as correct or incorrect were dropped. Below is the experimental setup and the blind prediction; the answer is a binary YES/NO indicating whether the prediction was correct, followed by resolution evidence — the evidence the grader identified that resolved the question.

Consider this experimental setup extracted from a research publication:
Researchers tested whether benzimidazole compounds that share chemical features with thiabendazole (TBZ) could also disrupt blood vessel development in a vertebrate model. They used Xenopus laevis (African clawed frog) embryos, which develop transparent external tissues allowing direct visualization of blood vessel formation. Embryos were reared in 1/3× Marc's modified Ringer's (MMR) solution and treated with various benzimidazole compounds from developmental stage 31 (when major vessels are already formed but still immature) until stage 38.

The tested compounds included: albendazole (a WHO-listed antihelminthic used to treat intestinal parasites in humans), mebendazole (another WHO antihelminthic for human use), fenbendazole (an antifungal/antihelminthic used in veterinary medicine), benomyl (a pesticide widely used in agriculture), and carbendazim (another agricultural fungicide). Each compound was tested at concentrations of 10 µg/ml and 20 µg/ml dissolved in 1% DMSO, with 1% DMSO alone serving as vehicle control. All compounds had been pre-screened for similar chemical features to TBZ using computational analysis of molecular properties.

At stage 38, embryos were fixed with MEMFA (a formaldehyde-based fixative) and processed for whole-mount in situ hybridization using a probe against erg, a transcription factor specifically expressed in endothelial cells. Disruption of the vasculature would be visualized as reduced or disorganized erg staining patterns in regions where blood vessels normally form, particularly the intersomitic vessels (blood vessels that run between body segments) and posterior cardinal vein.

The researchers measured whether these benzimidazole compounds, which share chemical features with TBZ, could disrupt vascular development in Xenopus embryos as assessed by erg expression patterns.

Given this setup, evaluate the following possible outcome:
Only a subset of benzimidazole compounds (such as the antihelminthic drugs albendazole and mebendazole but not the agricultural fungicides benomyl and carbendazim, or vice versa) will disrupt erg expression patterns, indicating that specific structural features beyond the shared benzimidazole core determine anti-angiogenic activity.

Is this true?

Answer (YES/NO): NO